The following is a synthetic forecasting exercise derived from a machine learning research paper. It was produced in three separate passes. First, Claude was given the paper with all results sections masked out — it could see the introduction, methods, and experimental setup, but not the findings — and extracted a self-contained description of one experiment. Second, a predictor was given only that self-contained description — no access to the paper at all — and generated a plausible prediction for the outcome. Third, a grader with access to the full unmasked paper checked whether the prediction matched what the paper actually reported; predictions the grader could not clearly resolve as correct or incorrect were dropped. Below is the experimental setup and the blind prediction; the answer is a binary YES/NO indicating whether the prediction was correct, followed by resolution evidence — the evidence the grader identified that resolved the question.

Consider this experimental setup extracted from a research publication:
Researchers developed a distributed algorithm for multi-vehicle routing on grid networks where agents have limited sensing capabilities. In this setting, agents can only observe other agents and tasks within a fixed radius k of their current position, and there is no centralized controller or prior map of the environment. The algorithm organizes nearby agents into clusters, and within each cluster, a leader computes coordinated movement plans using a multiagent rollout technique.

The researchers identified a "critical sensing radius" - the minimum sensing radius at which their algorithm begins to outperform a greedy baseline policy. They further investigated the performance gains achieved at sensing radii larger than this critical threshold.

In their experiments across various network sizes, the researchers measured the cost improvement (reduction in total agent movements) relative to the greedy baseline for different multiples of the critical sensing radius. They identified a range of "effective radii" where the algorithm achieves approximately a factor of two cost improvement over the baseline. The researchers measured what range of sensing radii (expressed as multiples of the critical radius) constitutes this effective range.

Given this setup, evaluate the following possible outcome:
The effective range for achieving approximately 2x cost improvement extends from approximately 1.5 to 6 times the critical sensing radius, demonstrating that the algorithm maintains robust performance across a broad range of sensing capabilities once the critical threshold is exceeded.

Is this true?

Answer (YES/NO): NO